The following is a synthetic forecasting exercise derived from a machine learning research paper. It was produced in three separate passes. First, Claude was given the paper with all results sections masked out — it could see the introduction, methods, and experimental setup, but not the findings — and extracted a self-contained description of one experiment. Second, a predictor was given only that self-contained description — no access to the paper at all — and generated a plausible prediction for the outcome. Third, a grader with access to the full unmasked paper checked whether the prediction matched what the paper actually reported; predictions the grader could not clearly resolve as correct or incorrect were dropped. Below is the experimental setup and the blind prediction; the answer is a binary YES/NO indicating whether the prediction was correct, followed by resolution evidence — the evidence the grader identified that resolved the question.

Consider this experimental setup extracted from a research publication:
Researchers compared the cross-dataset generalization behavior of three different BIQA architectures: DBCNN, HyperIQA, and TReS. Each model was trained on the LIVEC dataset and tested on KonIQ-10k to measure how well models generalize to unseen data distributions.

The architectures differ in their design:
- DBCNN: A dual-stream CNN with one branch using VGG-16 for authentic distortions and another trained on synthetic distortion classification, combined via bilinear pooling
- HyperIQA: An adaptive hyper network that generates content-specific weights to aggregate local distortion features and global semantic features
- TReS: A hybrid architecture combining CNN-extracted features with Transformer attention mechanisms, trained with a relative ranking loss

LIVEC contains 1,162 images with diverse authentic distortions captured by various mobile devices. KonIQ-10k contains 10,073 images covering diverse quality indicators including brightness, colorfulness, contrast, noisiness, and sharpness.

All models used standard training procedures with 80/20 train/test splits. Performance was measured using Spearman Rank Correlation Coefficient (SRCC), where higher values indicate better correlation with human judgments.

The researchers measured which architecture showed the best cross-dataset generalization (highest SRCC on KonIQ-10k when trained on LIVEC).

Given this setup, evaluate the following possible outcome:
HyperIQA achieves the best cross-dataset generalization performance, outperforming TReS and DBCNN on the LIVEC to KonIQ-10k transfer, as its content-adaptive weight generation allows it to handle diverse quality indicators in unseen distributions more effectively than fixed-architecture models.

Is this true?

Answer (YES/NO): NO